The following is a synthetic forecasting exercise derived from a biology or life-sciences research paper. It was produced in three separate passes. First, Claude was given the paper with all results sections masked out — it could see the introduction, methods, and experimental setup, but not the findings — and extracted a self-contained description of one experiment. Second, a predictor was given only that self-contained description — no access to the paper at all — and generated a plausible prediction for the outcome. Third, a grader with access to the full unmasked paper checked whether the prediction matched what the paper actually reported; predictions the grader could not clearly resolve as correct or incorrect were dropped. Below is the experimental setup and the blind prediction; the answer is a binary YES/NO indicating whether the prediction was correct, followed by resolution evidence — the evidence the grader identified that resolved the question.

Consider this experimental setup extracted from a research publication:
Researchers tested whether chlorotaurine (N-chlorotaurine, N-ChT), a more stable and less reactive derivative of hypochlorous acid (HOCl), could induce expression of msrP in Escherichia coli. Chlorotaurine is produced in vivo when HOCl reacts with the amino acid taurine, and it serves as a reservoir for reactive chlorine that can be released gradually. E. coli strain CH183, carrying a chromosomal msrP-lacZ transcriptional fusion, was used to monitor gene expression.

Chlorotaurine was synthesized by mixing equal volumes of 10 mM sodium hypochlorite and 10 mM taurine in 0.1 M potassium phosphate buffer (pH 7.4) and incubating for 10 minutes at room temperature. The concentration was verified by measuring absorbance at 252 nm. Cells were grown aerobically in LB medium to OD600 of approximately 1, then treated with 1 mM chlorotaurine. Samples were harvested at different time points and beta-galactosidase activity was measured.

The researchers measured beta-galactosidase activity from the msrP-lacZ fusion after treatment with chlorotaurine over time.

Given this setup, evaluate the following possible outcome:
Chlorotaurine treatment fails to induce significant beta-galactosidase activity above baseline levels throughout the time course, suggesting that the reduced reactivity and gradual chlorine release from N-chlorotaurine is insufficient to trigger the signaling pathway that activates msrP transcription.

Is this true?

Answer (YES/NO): NO